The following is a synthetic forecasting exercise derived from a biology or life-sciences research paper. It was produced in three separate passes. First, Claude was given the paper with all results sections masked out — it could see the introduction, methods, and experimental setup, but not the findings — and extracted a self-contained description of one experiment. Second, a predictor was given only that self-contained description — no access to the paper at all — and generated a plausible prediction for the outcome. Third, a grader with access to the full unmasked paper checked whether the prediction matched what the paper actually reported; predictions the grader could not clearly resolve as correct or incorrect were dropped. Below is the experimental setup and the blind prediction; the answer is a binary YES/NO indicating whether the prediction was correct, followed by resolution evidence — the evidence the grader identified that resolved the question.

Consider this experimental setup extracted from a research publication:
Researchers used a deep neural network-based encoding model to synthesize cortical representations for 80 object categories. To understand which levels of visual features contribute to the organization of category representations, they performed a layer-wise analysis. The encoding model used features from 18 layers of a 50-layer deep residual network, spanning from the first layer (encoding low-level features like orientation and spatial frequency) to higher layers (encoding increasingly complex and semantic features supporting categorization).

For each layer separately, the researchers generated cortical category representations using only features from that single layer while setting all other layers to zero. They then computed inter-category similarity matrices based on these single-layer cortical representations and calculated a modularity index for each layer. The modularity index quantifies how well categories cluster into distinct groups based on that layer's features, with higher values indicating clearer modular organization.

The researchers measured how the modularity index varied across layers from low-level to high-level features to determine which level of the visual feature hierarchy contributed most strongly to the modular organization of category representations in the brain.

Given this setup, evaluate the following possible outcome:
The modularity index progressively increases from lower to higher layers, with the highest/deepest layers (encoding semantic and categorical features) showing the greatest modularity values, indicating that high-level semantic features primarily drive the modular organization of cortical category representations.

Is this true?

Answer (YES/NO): NO